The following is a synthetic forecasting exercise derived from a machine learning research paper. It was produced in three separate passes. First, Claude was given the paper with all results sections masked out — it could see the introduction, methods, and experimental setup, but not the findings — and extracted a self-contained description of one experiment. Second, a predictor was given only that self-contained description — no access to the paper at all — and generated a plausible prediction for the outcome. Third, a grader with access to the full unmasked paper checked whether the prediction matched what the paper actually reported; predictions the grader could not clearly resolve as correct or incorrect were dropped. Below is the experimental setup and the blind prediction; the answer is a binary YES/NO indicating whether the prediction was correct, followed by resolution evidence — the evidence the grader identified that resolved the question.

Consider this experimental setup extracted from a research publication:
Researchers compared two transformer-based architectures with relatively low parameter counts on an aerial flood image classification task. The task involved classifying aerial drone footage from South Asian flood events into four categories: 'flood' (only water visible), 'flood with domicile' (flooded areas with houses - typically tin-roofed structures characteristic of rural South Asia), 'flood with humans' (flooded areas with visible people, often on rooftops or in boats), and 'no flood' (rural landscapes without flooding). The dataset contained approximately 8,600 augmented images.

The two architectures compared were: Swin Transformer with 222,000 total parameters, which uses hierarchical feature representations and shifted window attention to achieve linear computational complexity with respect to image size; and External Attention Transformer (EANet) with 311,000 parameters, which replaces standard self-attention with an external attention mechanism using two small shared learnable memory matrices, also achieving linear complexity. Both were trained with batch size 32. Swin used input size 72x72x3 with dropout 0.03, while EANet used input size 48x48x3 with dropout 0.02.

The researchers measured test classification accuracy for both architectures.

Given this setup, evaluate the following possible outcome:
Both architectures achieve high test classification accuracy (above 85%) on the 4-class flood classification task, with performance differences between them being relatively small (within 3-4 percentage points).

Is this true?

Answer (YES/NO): NO